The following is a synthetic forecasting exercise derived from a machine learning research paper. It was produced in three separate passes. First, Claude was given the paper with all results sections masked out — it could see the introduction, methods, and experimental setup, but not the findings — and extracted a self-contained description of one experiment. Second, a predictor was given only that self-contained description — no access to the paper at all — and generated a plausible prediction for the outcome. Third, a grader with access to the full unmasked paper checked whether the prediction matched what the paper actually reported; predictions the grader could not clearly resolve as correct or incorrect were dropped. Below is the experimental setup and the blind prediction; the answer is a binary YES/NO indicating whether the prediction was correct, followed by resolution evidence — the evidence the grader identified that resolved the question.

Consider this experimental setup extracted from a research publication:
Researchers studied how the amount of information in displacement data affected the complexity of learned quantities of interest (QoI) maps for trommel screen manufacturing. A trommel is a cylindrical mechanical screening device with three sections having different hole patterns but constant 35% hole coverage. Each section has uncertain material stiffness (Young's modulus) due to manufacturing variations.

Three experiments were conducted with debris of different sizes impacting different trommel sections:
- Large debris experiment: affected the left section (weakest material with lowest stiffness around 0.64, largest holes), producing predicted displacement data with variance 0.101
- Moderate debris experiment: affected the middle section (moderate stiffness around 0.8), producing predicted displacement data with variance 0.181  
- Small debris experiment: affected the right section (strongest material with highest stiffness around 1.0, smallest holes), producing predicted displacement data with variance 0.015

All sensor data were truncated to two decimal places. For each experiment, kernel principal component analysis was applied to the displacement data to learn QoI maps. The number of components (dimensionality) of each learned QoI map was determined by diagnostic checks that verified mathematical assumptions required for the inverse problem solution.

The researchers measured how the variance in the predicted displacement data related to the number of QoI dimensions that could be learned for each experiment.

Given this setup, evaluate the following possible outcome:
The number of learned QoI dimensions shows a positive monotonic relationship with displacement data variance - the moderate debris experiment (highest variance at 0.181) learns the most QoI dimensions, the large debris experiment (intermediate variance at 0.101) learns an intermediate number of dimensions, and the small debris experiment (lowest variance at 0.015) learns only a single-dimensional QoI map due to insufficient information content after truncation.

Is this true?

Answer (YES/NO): YES